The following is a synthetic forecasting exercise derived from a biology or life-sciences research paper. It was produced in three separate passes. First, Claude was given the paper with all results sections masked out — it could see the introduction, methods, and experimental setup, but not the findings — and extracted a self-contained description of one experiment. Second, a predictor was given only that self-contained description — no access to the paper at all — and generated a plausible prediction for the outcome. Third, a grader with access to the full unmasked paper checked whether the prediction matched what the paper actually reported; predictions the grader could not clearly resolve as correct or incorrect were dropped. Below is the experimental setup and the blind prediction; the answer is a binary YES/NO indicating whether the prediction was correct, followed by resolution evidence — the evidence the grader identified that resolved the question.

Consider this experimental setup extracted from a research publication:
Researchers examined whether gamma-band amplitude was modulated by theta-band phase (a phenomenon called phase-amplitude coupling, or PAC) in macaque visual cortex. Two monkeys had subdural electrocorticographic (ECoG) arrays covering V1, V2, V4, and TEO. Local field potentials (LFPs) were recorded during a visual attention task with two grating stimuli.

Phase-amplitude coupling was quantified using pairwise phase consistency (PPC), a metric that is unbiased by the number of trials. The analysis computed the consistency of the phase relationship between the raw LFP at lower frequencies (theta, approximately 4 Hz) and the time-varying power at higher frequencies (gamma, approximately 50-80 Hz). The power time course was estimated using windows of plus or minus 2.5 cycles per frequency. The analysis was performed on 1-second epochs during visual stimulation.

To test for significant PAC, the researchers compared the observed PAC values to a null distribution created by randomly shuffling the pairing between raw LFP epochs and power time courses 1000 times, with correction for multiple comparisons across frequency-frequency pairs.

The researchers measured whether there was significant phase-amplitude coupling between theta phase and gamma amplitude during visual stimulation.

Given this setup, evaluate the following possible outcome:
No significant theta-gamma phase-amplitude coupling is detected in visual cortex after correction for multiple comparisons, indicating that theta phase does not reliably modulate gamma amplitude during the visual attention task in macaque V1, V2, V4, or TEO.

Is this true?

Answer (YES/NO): NO